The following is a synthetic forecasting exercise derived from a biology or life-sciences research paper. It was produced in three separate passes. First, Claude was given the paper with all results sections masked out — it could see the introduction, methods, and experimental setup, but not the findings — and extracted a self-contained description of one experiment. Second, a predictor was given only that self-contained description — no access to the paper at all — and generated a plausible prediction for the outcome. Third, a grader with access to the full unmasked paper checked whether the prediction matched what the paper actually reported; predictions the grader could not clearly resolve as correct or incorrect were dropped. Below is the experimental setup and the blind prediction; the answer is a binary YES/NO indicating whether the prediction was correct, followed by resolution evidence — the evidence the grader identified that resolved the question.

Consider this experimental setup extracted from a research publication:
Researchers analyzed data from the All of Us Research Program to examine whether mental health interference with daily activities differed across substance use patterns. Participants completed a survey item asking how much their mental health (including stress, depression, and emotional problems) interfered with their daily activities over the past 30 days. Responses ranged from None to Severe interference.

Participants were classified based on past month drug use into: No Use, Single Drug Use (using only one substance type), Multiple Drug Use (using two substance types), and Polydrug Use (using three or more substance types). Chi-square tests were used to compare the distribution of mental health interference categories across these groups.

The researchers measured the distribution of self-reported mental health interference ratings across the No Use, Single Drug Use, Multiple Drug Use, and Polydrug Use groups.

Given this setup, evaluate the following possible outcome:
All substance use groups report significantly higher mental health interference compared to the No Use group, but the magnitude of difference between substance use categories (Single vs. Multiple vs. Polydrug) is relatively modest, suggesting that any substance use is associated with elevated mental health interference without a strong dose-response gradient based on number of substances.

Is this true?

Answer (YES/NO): NO